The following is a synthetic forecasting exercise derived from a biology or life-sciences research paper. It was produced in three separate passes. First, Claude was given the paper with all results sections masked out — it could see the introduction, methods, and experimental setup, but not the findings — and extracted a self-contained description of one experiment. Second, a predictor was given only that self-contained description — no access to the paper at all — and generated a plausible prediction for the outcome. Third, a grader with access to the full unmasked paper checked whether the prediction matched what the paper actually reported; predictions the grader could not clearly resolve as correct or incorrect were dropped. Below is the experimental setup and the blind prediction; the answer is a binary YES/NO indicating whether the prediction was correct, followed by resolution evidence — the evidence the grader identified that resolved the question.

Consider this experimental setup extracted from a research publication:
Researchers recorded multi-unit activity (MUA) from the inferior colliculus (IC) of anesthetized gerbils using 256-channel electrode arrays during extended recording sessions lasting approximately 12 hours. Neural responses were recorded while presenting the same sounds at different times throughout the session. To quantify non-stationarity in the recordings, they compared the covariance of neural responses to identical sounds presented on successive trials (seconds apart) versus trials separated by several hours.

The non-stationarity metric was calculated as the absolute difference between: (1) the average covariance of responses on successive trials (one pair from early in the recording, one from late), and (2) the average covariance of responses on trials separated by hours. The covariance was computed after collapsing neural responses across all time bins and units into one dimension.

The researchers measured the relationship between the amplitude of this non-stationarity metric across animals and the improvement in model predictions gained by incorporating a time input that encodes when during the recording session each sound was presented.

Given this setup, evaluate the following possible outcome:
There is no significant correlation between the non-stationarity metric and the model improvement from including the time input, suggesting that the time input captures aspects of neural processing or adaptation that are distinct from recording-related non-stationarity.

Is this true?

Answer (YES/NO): NO